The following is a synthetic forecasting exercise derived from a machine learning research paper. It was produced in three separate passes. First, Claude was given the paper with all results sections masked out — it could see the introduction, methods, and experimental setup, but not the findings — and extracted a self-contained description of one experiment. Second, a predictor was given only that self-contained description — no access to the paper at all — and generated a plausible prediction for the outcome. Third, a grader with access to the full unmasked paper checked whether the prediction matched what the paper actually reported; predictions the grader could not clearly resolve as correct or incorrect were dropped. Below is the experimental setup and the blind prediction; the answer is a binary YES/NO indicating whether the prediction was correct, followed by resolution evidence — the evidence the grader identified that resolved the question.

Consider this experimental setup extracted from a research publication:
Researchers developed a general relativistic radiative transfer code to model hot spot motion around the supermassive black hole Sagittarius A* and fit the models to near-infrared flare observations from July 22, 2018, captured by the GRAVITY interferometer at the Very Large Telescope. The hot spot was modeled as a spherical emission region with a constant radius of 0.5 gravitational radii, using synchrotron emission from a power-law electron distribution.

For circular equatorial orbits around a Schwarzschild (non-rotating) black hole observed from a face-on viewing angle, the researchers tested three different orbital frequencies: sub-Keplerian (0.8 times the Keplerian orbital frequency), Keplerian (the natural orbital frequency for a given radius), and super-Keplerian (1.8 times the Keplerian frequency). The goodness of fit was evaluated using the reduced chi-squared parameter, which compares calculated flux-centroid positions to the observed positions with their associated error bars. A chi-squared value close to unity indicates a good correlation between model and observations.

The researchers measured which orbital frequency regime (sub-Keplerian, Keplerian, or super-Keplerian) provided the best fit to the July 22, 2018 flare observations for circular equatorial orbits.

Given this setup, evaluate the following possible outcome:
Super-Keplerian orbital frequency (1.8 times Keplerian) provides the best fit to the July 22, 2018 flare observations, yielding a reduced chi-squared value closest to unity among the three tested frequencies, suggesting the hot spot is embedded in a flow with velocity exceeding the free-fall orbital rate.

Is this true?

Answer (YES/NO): YES